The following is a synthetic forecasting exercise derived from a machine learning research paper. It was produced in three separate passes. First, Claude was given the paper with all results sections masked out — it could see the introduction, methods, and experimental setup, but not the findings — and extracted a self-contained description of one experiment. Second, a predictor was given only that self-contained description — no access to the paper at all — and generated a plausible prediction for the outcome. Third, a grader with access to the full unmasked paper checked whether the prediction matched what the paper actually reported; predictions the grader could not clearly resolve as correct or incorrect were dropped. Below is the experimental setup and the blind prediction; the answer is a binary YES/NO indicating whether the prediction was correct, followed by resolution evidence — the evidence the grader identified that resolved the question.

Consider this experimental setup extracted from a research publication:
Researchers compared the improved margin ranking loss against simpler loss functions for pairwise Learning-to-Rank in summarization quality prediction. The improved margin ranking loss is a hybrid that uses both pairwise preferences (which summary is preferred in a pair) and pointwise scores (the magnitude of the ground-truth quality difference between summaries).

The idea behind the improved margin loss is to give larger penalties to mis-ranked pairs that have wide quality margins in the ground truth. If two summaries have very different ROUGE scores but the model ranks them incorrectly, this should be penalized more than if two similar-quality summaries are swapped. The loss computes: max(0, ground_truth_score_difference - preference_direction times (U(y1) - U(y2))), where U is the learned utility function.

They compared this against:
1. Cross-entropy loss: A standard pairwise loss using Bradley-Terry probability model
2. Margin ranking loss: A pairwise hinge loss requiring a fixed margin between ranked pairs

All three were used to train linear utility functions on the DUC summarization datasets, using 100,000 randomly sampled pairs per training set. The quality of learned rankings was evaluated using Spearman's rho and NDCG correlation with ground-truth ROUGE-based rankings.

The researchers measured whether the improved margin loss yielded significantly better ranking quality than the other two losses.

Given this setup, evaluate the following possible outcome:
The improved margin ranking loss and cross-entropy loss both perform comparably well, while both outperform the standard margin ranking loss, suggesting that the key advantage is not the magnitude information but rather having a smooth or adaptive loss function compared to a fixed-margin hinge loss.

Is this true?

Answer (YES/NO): NO